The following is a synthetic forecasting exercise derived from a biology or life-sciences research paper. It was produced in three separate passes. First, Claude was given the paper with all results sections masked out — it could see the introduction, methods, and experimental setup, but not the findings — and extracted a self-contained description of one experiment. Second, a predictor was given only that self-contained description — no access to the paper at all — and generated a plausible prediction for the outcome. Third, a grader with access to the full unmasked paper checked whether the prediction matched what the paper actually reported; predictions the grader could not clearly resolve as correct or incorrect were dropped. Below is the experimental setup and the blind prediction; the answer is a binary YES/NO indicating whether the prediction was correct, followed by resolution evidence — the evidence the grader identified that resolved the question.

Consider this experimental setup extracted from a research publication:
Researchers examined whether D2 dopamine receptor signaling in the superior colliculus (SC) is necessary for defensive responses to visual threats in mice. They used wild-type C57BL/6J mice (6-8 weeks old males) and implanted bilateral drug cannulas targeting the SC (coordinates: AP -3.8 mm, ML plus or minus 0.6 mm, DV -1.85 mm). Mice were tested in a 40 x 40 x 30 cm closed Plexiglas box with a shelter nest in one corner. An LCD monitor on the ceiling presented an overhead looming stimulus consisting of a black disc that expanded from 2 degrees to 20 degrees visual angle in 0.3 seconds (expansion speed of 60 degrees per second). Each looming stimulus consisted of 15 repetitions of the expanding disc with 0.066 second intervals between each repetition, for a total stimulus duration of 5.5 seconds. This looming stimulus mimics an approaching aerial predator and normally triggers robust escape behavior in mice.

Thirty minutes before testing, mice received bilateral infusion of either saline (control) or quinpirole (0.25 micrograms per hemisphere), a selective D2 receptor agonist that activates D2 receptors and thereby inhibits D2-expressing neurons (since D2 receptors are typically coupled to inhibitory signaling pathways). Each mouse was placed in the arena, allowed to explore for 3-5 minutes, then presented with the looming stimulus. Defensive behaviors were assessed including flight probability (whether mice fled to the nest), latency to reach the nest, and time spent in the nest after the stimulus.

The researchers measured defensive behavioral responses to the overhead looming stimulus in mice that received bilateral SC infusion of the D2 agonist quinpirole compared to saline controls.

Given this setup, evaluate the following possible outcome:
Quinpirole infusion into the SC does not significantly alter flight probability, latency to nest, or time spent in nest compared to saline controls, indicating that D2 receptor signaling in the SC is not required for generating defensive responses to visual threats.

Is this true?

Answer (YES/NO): NO